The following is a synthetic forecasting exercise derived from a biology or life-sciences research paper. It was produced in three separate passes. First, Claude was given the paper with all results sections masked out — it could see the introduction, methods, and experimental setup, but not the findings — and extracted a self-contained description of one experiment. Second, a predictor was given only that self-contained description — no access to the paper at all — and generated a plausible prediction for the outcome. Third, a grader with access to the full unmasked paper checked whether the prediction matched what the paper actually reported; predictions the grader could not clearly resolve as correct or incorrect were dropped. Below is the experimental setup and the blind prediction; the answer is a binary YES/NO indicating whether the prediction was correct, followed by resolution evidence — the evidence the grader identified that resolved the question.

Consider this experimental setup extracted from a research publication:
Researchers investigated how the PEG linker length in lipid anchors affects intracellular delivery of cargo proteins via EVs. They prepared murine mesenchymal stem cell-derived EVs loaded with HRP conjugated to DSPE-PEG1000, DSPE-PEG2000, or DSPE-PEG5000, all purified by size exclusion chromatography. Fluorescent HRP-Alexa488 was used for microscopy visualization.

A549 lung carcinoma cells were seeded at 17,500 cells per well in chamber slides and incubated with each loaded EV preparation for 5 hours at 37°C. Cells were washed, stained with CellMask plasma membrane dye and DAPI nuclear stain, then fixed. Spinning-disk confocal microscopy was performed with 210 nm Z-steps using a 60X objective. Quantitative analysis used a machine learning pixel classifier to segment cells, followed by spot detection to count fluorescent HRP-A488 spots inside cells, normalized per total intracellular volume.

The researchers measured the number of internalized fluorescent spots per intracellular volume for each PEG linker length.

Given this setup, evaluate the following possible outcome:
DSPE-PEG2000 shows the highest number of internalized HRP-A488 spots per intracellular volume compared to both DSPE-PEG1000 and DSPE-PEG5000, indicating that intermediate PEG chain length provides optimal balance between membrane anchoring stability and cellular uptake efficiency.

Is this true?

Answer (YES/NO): NO